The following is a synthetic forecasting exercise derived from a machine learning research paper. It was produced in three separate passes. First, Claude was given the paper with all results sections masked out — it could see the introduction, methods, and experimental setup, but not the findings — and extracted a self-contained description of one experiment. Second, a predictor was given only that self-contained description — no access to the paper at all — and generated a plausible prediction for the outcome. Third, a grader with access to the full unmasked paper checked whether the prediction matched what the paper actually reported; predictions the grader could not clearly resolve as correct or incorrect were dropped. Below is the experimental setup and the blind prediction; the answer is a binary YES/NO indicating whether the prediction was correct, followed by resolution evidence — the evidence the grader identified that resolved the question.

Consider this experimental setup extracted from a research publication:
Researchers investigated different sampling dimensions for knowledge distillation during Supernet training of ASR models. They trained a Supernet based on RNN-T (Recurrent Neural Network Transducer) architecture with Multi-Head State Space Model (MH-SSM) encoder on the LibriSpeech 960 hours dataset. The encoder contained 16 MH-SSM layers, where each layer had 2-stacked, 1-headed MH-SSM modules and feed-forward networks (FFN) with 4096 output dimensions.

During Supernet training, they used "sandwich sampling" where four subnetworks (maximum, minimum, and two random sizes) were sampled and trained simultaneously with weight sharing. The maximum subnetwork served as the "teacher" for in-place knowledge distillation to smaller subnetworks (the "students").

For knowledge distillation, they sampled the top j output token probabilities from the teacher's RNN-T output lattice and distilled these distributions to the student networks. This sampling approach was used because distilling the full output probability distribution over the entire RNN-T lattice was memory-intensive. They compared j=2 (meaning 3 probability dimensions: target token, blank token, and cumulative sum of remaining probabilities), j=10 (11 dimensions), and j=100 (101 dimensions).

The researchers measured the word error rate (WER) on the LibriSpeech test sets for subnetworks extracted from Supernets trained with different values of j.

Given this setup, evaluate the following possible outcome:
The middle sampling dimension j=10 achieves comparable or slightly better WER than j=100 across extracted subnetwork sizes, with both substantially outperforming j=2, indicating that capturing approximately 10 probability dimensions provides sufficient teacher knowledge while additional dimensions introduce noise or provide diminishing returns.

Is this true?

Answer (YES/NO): NO